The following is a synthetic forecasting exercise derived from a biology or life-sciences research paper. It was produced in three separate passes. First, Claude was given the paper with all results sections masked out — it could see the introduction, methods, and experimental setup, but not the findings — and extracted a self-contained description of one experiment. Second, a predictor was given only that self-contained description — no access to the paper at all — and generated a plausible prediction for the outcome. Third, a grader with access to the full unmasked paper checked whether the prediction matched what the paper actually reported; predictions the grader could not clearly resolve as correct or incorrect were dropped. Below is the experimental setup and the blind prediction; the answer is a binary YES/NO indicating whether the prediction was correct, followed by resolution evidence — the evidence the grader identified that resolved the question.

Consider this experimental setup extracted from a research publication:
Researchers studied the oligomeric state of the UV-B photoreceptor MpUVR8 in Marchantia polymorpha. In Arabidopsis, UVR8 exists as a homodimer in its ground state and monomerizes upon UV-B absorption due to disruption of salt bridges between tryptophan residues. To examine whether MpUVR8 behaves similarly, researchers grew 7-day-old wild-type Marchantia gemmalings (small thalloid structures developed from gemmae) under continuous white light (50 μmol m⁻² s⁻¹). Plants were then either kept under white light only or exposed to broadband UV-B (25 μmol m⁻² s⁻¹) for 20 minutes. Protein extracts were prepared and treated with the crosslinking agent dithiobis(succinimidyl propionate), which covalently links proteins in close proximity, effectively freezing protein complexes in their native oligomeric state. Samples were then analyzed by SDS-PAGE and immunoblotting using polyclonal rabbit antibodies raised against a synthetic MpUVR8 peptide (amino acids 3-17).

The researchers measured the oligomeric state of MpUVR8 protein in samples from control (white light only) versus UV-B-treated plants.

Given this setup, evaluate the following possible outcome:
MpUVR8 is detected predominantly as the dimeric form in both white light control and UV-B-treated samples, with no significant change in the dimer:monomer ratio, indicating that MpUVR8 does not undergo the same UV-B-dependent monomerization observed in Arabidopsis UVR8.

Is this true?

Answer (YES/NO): NO